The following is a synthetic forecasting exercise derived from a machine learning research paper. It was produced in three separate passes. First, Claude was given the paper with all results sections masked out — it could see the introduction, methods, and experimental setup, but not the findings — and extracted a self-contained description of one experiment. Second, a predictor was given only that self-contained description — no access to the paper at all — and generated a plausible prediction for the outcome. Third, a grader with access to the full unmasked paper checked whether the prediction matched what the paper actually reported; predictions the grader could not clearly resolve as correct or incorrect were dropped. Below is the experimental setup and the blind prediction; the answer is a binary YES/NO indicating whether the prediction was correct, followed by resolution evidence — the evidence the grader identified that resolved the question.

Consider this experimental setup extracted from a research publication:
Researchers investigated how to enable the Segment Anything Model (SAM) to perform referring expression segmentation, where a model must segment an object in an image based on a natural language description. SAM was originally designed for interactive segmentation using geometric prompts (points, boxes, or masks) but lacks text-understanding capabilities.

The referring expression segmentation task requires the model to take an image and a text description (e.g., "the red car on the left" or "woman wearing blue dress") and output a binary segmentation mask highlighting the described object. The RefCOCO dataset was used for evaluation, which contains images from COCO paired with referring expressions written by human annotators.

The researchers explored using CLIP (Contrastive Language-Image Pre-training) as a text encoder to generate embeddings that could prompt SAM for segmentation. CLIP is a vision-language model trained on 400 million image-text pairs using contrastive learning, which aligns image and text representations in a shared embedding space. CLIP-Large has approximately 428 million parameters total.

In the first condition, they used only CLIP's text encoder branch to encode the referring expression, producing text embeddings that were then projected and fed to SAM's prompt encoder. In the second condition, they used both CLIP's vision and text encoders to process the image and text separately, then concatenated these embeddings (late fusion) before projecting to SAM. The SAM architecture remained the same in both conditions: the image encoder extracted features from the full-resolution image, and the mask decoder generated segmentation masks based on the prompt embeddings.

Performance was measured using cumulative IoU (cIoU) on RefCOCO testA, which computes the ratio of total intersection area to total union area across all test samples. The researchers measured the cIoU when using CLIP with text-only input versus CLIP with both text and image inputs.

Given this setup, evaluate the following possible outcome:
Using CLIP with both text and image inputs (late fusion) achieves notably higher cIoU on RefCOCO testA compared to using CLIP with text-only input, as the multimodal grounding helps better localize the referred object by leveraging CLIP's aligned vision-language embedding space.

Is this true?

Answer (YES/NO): YES